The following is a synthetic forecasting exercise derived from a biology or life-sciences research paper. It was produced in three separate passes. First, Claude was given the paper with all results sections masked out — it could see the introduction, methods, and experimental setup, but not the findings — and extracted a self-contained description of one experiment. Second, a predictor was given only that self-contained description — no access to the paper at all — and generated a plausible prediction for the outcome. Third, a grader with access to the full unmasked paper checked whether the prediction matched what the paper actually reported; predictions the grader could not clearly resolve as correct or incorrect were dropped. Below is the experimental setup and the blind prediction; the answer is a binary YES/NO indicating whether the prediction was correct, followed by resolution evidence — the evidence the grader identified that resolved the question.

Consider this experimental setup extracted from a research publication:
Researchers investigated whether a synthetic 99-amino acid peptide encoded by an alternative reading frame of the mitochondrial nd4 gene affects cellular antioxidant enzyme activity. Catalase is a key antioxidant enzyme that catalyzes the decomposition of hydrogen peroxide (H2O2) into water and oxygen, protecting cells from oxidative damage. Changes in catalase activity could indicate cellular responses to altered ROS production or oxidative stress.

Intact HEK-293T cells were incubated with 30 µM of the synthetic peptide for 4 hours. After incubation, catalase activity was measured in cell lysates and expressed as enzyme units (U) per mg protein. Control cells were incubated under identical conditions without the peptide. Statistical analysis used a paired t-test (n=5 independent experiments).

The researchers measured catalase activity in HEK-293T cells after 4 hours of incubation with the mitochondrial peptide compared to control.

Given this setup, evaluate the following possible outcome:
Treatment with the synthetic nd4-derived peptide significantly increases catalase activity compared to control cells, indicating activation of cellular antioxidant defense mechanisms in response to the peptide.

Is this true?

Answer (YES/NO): NO